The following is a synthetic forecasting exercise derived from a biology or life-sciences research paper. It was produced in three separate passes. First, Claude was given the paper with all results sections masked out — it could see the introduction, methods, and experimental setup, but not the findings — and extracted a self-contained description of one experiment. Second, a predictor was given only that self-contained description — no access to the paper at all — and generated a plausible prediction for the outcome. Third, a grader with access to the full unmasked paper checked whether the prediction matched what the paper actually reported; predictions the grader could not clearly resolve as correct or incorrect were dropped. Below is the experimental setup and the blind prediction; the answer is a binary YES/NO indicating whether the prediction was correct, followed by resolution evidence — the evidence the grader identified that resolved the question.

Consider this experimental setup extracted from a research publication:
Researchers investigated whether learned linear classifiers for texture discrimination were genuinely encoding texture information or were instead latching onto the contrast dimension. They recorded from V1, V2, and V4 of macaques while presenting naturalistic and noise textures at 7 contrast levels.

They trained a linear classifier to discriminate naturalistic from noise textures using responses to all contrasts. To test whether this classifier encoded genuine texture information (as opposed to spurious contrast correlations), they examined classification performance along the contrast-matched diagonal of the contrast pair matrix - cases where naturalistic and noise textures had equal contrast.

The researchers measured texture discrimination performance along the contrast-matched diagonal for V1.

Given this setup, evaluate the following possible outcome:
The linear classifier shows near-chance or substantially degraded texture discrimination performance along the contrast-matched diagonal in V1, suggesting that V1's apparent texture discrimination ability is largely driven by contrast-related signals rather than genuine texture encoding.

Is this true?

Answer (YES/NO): YES